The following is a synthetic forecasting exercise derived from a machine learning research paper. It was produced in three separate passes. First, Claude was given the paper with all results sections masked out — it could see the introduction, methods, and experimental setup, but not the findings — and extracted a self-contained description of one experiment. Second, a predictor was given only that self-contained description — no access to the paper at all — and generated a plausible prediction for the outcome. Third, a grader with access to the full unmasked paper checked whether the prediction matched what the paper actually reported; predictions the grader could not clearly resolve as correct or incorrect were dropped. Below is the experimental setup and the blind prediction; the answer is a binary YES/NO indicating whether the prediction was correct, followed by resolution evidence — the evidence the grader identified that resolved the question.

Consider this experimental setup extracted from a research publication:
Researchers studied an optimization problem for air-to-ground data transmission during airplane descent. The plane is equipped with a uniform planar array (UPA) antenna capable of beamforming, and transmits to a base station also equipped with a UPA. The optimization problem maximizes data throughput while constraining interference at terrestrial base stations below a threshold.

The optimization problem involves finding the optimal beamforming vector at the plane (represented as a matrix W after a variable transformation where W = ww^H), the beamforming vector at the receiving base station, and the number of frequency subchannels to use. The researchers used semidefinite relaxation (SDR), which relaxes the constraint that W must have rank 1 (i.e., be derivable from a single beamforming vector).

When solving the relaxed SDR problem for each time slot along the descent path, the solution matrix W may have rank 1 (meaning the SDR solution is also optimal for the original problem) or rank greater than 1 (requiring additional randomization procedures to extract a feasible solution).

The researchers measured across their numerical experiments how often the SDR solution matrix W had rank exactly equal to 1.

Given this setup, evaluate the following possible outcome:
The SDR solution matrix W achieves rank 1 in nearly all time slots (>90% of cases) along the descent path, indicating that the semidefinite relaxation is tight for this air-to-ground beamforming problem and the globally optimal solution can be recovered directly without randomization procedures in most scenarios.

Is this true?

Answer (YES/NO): NO